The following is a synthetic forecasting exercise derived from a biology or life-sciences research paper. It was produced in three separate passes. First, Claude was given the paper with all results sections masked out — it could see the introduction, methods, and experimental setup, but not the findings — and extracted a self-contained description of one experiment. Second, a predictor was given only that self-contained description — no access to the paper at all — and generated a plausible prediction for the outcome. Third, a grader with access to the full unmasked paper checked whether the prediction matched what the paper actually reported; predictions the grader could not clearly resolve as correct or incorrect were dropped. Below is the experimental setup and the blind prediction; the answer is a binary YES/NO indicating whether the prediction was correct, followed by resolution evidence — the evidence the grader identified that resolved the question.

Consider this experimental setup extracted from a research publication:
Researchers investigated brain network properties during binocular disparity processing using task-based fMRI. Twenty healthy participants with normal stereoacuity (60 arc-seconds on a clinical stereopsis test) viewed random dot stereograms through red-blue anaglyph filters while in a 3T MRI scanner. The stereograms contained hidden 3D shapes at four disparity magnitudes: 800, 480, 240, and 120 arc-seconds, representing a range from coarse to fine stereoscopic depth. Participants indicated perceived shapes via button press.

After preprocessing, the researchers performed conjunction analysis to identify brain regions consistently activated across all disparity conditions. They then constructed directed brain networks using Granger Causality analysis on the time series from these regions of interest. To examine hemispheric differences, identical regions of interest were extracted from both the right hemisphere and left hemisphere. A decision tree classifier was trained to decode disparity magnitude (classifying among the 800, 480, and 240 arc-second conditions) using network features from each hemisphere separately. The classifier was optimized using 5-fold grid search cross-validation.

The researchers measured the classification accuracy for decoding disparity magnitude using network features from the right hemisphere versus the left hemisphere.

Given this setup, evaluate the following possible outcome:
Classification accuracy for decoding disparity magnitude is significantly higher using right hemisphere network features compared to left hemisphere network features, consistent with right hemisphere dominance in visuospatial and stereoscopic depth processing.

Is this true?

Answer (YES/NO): YES